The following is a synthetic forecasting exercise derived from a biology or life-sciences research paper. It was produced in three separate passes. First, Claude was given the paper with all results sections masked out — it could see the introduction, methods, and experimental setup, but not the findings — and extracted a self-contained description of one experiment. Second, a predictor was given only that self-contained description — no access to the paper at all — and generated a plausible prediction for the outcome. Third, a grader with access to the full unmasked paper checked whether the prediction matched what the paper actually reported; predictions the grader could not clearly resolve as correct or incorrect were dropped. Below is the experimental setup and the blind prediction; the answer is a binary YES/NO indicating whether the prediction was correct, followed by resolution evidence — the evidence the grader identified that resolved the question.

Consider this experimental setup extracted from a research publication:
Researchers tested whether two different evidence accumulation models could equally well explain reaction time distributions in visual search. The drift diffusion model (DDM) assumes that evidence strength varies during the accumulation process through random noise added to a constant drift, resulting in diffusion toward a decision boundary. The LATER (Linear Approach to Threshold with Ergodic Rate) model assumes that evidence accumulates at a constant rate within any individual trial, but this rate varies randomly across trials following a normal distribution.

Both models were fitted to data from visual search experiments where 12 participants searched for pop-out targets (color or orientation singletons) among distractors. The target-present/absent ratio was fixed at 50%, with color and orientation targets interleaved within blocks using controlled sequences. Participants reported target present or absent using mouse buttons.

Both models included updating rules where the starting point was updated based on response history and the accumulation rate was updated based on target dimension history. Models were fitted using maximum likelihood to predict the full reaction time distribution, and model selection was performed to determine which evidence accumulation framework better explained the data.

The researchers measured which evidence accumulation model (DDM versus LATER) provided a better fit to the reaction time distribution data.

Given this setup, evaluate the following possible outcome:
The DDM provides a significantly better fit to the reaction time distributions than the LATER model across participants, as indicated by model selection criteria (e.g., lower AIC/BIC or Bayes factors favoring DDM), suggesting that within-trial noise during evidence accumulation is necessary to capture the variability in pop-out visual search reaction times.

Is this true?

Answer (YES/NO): NO